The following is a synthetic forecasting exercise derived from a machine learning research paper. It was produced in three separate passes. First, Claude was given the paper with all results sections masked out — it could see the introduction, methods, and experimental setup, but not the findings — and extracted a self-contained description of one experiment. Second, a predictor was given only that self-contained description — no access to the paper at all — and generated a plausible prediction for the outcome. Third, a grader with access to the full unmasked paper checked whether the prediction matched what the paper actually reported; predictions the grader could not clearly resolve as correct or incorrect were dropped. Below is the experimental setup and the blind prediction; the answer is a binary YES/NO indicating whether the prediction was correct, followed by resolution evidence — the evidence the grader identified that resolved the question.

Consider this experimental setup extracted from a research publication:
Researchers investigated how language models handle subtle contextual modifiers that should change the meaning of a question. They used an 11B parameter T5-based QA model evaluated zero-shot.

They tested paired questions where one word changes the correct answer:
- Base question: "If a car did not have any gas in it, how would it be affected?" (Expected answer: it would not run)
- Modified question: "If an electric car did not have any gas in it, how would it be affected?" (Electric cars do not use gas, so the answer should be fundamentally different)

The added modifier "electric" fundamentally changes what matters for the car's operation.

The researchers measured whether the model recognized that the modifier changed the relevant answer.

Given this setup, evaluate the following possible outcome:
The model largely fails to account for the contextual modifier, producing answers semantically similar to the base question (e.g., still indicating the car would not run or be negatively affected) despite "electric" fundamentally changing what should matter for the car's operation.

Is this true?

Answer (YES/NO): YES